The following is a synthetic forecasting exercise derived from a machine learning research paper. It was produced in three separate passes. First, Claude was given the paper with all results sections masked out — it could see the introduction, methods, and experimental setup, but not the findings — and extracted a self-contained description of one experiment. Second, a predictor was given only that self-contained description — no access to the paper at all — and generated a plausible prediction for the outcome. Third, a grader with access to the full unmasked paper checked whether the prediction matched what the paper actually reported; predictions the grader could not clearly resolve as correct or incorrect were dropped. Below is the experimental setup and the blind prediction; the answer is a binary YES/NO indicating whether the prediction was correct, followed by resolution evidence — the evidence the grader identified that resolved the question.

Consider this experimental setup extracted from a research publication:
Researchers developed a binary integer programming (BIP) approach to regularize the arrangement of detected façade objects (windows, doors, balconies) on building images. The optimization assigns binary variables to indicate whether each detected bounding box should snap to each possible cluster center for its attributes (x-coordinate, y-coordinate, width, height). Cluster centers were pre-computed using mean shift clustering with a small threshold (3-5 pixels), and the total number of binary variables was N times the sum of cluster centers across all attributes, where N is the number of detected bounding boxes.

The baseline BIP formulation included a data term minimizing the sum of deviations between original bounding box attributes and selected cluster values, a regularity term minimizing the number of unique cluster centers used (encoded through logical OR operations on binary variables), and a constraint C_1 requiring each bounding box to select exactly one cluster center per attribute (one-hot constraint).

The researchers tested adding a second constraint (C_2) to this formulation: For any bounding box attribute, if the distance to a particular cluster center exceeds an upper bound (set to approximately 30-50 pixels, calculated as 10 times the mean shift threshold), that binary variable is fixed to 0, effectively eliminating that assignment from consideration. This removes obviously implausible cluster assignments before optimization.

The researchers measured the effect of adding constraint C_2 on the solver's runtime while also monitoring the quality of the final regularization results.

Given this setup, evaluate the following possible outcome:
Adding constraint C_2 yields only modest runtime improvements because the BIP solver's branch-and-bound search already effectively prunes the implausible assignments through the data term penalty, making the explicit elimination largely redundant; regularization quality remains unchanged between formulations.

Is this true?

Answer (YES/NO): NO